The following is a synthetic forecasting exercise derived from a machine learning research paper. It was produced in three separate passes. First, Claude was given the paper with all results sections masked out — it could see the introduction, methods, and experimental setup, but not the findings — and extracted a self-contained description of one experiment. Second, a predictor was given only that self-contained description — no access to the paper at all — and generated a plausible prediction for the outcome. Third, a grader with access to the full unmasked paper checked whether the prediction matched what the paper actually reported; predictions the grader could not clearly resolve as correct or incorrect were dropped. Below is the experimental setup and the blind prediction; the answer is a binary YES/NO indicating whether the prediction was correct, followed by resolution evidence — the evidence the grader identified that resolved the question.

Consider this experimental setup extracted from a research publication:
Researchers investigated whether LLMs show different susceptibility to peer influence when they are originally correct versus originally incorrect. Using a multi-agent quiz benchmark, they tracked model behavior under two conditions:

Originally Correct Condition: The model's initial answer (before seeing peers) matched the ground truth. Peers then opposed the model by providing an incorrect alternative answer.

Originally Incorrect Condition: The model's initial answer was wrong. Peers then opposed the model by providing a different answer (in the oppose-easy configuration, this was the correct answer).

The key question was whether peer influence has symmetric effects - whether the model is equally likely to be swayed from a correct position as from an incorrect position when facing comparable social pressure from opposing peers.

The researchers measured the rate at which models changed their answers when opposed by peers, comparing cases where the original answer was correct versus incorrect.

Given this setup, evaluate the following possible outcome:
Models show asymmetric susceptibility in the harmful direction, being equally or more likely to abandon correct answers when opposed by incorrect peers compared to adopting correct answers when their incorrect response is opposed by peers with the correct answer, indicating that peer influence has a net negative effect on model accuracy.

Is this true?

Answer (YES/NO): YES